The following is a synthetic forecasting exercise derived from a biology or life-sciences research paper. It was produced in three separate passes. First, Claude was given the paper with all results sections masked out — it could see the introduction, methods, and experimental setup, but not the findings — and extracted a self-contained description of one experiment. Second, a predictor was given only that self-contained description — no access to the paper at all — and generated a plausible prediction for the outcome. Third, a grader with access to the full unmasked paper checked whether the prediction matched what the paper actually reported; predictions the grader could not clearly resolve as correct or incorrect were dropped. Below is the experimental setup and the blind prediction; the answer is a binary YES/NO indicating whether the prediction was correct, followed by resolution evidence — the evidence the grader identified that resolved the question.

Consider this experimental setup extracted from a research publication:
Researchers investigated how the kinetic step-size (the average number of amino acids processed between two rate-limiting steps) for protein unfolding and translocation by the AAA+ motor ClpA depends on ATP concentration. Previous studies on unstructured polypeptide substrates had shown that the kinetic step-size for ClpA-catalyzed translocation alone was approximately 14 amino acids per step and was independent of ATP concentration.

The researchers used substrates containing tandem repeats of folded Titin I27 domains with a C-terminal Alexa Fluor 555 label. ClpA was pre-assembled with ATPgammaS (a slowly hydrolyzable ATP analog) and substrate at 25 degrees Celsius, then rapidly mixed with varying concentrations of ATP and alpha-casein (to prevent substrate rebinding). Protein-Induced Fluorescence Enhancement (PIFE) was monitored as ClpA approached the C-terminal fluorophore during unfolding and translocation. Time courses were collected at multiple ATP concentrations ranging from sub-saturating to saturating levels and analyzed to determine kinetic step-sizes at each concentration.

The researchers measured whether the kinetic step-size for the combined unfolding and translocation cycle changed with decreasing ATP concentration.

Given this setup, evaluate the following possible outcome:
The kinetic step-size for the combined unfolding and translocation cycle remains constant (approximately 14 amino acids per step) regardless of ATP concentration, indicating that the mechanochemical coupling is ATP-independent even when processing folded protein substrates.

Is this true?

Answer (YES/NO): NO